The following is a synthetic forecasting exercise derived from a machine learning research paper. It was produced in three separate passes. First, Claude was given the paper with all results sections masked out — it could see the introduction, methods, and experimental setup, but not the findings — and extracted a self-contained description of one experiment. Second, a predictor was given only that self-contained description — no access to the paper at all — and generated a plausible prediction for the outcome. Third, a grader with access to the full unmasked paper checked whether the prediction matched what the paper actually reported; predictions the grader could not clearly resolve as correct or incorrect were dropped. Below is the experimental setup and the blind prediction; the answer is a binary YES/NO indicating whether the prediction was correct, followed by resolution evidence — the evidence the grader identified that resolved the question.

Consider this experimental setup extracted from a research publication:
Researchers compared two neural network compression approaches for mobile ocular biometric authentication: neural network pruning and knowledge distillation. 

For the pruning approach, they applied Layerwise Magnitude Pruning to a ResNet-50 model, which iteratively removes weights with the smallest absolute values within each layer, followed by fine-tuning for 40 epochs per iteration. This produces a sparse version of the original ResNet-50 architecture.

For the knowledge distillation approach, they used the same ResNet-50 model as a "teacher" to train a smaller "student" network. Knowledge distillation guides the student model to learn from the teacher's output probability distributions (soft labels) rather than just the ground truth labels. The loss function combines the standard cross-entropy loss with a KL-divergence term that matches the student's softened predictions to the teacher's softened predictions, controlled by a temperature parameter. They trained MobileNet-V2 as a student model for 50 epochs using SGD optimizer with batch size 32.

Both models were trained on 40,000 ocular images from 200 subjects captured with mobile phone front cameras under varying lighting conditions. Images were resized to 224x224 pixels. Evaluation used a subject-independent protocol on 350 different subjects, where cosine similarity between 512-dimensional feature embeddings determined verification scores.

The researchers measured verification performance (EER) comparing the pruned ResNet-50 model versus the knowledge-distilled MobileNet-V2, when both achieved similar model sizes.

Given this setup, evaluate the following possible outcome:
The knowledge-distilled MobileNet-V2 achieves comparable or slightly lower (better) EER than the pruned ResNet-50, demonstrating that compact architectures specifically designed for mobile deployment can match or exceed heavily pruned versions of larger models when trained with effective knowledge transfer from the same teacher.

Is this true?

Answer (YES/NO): NO